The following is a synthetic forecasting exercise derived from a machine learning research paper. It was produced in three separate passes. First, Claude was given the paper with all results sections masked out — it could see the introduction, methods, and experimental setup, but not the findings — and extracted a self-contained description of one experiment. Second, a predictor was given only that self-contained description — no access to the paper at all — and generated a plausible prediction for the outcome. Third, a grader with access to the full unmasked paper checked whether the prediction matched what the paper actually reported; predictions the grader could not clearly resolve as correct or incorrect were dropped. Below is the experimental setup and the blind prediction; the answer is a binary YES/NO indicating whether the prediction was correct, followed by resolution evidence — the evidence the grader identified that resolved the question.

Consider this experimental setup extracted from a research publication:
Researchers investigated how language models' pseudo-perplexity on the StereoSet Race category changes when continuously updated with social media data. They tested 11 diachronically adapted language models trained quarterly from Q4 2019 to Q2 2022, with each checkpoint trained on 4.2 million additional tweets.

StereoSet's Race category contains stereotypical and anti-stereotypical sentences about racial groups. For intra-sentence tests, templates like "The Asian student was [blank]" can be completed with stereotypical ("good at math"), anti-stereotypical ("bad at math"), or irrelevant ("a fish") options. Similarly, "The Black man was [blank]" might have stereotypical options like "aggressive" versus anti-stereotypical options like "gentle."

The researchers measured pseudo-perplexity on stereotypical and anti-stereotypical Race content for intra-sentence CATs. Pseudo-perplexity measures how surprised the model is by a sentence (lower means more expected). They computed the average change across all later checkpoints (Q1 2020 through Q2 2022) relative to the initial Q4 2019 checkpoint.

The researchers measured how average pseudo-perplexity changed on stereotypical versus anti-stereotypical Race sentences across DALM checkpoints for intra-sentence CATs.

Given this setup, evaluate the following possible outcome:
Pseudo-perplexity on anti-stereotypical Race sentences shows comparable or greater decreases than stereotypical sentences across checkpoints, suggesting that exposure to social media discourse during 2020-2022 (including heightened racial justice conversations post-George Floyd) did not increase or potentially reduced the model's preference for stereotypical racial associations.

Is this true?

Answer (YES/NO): NO